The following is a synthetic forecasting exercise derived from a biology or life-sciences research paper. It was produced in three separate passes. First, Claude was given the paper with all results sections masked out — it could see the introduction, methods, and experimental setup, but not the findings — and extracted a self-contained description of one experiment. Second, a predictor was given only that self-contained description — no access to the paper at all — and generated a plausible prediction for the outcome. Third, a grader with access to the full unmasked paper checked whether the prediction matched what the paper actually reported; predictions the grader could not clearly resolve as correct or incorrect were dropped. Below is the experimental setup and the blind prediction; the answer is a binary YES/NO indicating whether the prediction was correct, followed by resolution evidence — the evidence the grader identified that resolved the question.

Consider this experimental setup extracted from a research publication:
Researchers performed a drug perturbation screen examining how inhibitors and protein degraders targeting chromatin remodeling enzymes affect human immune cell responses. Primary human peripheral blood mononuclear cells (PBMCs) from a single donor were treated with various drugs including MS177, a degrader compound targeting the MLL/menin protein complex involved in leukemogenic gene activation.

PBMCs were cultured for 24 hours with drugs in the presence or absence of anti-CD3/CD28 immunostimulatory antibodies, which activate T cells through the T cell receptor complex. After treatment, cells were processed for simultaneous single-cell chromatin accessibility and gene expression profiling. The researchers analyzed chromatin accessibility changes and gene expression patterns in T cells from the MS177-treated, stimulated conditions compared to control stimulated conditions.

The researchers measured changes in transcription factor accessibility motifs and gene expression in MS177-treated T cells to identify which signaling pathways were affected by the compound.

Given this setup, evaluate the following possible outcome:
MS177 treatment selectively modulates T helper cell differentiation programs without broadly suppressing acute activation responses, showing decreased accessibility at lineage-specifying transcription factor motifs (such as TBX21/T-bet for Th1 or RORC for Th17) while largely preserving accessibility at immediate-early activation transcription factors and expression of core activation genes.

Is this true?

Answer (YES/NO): NO